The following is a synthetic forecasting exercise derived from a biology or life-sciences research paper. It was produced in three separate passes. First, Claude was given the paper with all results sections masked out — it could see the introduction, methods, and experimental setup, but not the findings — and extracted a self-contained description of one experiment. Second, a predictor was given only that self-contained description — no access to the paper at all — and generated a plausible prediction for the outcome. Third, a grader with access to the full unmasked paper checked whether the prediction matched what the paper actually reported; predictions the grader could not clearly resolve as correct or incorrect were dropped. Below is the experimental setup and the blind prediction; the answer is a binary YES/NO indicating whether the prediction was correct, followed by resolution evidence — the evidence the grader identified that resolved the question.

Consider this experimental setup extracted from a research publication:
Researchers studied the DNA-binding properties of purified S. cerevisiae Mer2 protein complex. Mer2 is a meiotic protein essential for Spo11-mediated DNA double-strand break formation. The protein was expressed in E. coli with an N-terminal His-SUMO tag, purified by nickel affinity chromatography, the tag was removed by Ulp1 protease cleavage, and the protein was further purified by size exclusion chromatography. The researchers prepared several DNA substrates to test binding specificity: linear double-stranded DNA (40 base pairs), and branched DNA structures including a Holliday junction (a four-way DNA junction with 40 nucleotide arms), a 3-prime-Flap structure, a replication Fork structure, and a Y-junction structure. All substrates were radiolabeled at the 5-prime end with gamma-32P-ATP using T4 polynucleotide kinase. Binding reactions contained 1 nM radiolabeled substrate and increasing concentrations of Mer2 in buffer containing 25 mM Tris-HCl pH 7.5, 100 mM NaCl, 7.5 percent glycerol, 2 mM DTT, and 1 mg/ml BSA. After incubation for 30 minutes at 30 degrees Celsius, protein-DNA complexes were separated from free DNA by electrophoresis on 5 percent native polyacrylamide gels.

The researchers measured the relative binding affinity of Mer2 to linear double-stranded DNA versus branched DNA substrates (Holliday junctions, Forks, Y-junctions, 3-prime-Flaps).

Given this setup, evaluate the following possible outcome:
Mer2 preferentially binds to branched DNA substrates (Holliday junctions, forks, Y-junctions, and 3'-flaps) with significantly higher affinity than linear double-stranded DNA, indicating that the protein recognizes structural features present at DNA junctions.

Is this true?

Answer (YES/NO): NO